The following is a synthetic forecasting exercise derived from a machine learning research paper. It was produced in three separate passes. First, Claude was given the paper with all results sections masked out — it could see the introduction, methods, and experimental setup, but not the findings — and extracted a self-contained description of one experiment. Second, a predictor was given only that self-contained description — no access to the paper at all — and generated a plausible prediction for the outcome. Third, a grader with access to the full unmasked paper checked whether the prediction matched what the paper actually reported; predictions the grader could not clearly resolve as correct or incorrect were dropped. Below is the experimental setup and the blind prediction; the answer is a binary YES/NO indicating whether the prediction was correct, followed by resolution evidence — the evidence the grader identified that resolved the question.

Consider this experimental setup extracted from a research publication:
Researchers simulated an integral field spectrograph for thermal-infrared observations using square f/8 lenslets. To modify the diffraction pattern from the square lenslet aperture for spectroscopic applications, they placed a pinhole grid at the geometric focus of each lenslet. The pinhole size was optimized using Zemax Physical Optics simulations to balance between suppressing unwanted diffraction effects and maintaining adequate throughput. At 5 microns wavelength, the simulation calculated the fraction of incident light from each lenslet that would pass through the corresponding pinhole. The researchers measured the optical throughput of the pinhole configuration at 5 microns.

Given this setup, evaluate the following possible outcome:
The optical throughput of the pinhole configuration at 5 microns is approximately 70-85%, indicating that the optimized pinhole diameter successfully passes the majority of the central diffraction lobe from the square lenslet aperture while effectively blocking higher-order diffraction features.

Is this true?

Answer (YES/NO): YES